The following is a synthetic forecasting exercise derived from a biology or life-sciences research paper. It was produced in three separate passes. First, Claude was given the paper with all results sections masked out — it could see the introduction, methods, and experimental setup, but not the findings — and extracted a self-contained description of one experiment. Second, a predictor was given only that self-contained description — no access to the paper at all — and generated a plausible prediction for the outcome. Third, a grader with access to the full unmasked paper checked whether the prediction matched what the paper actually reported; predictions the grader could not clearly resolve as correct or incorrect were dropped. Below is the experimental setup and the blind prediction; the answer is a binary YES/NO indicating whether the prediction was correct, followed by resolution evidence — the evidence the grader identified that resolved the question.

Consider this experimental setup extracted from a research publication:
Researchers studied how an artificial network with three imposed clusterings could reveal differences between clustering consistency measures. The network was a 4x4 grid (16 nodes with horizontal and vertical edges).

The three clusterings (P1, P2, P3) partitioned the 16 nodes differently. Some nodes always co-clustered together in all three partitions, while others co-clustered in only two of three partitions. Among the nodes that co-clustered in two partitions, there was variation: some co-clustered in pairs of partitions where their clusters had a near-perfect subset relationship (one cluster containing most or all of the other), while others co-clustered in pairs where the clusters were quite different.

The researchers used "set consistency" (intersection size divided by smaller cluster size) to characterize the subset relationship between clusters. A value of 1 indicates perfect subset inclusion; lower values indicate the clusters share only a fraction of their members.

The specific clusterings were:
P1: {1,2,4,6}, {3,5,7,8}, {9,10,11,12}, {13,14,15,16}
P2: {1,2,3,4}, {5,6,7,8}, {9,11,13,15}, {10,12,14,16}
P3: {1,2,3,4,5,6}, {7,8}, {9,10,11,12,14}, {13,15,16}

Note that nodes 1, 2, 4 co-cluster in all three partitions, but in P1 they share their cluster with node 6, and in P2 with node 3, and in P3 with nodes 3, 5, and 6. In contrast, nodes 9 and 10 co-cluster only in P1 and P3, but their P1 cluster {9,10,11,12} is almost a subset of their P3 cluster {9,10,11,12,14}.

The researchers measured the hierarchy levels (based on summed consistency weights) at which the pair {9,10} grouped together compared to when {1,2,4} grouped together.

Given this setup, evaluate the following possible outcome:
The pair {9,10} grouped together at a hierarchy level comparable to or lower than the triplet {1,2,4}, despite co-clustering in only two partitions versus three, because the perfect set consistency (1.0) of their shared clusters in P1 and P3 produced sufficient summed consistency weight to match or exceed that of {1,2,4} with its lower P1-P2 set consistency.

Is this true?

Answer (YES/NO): NO